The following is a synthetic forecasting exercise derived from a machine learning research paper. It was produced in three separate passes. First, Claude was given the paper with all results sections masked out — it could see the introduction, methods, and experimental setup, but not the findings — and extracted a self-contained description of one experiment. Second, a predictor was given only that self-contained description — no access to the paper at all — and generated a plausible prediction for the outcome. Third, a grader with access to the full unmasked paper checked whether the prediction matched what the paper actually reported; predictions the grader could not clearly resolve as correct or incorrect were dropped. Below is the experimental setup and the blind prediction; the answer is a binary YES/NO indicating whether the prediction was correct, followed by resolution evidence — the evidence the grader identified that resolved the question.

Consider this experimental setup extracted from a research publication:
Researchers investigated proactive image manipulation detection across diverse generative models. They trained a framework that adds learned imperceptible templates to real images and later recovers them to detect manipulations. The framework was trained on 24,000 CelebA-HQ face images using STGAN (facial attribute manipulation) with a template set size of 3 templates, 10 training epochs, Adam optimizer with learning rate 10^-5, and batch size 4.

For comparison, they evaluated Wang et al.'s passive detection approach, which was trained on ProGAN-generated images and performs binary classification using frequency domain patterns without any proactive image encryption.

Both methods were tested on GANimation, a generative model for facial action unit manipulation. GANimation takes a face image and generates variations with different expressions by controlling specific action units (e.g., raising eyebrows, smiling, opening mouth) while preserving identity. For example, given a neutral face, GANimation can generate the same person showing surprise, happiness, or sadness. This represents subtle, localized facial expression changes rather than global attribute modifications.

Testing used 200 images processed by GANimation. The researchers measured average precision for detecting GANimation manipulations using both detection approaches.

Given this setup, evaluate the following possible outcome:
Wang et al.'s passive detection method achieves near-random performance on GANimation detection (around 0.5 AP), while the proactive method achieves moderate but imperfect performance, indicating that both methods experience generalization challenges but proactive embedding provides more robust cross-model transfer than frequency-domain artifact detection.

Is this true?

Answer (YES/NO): NO